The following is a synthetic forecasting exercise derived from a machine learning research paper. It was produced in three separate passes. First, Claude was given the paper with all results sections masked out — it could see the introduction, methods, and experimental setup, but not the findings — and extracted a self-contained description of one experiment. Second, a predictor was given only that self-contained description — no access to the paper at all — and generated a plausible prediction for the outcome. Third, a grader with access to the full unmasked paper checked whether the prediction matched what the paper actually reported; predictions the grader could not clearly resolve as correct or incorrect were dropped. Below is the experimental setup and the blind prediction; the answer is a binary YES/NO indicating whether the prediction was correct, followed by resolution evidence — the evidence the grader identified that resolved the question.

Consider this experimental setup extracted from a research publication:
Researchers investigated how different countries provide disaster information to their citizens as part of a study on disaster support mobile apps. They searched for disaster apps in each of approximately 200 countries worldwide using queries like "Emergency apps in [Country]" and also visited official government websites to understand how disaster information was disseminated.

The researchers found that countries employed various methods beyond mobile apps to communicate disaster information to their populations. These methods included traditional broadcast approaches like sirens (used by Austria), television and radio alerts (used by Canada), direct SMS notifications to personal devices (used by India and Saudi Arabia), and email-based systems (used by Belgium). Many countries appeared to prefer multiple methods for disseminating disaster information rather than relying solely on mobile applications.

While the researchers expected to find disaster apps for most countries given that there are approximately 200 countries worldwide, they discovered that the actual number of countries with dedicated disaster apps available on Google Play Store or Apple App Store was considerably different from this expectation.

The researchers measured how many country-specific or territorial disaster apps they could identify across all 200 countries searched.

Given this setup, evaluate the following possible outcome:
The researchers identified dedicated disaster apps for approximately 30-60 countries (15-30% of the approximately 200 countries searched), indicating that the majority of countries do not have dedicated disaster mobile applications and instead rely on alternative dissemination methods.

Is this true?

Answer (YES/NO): NO